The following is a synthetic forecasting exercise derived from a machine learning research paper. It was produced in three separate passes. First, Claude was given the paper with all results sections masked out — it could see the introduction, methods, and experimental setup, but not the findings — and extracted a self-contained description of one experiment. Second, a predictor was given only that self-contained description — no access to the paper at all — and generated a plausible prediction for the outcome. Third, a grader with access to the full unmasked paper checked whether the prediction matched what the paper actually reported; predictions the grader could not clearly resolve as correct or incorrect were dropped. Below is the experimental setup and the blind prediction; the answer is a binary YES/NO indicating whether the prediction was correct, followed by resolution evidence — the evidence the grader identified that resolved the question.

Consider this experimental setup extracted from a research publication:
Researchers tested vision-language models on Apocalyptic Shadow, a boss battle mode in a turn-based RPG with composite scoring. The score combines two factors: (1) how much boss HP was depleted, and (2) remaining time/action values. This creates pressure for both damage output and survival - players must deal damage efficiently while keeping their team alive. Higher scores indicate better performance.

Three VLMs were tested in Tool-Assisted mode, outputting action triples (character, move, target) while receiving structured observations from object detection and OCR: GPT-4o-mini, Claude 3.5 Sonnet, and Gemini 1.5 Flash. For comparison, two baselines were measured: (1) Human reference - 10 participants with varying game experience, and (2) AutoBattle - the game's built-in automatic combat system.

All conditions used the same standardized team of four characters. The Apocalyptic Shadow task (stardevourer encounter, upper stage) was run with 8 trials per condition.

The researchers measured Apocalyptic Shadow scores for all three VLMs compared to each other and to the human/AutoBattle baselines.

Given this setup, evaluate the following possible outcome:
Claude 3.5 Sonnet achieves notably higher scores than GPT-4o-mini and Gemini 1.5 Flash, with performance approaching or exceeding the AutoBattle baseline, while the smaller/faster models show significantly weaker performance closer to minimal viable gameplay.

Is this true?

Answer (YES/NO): NO